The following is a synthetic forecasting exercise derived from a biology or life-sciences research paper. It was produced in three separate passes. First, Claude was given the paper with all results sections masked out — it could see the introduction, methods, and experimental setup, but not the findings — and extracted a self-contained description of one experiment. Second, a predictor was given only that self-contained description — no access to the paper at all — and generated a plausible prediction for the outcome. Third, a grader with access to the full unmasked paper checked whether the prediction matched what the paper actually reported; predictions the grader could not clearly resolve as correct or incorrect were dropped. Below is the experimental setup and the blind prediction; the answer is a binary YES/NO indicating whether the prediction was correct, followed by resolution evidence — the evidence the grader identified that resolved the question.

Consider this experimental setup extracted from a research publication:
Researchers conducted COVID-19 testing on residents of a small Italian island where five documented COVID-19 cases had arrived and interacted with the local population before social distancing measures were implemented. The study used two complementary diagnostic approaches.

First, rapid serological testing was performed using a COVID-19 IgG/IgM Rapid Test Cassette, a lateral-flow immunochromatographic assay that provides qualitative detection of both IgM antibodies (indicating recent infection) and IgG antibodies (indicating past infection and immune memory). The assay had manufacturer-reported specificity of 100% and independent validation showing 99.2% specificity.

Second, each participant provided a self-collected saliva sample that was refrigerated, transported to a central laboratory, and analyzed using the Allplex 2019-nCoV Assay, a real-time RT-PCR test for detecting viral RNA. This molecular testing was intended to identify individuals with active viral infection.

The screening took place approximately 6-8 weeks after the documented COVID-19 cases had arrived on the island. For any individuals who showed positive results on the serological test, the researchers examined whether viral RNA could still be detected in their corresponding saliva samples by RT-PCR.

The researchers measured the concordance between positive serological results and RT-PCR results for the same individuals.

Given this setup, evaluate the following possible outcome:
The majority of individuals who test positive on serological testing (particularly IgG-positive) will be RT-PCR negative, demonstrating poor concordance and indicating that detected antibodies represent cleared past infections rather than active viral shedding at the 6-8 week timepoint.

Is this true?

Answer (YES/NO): YES